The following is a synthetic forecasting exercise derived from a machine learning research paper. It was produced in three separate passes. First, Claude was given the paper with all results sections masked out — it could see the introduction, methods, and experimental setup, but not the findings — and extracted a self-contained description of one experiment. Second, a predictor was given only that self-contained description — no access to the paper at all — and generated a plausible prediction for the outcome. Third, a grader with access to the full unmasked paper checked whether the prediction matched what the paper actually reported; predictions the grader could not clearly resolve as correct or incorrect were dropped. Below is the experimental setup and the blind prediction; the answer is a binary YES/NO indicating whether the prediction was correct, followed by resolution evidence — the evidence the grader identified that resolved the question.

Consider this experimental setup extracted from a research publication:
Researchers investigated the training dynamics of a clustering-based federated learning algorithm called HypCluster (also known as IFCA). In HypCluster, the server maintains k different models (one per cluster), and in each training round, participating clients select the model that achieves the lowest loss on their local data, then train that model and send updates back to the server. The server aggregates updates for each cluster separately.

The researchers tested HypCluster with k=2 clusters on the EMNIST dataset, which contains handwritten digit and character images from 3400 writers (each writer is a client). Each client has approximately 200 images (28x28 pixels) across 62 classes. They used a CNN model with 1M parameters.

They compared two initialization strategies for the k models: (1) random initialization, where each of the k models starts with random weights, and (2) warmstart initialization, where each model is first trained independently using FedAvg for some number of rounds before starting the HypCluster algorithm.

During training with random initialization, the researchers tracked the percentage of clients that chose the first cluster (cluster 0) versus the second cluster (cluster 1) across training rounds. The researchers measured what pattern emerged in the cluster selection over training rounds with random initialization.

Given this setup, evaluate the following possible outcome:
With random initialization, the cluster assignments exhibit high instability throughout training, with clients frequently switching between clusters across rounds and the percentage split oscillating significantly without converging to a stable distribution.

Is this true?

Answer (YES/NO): NO